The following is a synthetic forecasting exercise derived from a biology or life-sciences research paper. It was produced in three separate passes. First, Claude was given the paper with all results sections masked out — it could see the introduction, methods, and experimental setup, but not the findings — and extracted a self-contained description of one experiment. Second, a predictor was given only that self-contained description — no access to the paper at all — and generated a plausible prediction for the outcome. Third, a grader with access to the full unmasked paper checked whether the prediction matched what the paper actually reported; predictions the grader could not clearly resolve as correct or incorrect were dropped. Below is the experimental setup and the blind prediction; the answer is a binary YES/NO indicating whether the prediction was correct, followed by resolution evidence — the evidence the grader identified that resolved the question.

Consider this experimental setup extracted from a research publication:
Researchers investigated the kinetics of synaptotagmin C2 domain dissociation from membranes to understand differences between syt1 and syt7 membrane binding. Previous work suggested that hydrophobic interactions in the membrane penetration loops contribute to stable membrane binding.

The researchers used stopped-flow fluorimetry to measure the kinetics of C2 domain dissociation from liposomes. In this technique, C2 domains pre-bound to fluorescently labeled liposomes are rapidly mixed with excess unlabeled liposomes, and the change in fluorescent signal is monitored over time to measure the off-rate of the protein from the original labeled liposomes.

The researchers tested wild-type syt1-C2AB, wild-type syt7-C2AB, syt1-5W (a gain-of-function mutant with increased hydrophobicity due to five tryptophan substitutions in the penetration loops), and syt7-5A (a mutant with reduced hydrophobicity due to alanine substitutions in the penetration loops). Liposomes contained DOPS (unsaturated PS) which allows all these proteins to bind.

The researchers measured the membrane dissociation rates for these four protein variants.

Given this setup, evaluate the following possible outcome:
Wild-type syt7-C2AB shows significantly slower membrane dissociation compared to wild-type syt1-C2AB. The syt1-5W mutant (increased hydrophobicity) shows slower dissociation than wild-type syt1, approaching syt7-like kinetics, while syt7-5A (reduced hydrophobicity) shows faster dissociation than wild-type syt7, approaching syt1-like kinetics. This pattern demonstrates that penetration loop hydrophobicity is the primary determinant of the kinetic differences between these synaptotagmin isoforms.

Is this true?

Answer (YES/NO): NO